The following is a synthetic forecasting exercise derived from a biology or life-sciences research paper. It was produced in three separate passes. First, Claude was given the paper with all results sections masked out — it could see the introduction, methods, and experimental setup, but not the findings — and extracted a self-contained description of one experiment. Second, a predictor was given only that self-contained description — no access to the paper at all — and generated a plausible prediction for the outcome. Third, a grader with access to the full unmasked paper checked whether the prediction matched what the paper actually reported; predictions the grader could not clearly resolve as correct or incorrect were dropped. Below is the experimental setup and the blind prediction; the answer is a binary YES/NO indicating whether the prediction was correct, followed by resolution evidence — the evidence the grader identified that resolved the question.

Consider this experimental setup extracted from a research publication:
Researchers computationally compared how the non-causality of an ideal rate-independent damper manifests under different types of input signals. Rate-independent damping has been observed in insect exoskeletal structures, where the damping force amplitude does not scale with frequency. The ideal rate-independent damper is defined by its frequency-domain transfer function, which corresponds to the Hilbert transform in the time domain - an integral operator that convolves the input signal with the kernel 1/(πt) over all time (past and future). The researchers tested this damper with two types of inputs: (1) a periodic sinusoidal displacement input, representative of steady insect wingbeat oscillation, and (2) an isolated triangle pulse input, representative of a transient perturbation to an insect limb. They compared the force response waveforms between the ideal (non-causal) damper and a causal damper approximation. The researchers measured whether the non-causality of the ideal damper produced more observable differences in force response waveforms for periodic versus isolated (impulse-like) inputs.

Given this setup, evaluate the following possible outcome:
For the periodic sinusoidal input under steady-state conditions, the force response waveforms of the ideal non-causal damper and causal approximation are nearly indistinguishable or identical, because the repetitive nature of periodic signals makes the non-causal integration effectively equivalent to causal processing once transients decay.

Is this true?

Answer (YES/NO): YES